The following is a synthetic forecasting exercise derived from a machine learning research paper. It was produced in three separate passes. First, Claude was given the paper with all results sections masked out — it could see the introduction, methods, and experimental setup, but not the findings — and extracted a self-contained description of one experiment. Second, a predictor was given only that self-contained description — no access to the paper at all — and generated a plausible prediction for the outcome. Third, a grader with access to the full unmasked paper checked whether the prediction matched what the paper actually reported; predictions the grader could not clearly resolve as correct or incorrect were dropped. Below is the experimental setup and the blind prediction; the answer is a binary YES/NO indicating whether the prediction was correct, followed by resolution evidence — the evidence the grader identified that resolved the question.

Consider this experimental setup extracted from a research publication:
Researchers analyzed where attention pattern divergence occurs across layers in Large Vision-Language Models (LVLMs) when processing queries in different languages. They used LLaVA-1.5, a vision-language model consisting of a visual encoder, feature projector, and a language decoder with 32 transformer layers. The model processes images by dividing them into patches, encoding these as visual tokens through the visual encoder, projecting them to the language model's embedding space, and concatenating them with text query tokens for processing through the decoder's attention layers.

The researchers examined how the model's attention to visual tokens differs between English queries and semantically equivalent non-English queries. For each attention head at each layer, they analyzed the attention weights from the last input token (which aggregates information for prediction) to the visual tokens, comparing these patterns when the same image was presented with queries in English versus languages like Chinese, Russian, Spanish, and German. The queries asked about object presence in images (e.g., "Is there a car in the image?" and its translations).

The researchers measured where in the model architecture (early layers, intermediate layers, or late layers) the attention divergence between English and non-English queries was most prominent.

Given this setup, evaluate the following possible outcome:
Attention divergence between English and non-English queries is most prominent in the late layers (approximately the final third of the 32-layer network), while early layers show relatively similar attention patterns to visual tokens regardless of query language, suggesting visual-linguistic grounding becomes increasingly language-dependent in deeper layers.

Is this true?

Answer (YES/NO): NO